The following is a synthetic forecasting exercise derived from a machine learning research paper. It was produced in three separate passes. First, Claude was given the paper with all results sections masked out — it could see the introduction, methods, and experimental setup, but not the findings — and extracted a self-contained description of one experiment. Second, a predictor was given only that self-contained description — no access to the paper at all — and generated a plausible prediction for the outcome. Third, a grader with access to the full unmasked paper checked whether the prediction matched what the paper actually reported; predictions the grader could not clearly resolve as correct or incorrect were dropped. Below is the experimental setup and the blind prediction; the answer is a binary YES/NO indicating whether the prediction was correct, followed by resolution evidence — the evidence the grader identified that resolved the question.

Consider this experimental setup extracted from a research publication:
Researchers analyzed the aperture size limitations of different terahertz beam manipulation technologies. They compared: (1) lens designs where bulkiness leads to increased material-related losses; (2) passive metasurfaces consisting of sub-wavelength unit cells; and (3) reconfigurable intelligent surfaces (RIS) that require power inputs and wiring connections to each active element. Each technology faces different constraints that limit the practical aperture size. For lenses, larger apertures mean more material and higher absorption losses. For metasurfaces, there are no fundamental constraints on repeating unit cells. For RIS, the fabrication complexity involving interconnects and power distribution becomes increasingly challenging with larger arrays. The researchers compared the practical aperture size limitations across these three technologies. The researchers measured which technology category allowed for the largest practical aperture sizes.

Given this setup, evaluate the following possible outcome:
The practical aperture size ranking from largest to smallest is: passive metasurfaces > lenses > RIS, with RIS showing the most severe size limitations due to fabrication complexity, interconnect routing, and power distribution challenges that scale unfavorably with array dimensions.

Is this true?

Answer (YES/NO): YES